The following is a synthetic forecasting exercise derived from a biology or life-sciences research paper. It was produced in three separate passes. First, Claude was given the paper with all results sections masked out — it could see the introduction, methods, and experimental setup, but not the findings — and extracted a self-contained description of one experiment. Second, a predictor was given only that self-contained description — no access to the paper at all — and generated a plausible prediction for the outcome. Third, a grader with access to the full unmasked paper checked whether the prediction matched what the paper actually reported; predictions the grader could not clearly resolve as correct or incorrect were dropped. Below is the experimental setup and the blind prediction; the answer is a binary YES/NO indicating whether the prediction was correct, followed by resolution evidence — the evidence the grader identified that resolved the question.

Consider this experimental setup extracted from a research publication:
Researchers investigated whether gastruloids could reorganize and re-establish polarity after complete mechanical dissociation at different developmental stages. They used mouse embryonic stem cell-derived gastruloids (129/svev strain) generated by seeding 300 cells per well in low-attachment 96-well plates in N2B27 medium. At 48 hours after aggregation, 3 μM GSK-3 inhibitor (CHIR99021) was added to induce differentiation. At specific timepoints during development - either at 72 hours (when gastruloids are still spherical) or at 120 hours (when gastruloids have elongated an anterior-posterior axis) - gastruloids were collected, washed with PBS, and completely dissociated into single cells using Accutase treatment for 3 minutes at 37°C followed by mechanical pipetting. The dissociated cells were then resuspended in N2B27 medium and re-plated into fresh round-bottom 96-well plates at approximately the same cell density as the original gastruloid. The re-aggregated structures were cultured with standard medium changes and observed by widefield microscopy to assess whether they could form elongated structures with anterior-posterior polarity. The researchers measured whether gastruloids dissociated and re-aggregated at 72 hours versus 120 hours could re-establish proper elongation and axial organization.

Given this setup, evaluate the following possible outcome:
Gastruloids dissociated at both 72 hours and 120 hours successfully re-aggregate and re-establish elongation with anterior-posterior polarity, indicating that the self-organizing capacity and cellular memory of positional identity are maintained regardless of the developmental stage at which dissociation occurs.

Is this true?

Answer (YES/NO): NO